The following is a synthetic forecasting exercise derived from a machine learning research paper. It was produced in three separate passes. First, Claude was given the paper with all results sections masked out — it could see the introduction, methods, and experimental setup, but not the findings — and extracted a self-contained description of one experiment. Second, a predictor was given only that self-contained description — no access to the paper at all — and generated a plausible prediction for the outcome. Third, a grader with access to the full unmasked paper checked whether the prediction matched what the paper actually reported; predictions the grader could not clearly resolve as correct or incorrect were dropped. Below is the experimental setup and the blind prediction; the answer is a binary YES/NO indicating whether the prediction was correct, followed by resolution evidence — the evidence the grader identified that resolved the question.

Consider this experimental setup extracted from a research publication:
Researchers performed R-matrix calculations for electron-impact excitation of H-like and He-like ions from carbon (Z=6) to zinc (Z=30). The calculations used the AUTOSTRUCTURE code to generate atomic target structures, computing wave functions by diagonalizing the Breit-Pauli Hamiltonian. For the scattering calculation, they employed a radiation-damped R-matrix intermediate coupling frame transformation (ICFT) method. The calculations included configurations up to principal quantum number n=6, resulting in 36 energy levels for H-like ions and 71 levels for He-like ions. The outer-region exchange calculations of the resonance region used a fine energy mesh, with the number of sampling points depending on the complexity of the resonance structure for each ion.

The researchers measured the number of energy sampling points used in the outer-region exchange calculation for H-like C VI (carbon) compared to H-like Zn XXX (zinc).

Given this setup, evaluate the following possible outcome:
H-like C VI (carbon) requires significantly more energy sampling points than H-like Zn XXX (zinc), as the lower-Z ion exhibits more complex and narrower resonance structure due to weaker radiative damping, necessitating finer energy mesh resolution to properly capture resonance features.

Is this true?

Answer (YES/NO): NO